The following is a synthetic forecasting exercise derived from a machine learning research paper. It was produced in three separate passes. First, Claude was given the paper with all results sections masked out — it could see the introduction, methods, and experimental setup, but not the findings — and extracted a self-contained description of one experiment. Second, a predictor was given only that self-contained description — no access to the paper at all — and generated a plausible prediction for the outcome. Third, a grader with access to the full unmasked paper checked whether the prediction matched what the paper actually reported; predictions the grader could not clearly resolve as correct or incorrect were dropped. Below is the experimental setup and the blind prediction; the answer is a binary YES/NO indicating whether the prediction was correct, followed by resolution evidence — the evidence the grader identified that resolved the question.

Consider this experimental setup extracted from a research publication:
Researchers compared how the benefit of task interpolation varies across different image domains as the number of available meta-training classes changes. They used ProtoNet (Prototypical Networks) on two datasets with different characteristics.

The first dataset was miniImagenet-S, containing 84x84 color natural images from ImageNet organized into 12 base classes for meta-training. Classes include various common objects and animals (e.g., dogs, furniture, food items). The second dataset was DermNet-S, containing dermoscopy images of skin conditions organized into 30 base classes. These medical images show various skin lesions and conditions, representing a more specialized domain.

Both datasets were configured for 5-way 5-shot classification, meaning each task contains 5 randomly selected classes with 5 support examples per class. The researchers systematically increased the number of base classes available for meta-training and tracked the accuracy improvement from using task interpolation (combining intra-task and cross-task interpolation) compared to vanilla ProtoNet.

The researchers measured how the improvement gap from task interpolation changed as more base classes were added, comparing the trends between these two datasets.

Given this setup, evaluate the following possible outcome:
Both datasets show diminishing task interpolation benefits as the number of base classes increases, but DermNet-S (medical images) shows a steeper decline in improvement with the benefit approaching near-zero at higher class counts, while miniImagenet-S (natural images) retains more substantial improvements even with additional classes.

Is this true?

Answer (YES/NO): NO